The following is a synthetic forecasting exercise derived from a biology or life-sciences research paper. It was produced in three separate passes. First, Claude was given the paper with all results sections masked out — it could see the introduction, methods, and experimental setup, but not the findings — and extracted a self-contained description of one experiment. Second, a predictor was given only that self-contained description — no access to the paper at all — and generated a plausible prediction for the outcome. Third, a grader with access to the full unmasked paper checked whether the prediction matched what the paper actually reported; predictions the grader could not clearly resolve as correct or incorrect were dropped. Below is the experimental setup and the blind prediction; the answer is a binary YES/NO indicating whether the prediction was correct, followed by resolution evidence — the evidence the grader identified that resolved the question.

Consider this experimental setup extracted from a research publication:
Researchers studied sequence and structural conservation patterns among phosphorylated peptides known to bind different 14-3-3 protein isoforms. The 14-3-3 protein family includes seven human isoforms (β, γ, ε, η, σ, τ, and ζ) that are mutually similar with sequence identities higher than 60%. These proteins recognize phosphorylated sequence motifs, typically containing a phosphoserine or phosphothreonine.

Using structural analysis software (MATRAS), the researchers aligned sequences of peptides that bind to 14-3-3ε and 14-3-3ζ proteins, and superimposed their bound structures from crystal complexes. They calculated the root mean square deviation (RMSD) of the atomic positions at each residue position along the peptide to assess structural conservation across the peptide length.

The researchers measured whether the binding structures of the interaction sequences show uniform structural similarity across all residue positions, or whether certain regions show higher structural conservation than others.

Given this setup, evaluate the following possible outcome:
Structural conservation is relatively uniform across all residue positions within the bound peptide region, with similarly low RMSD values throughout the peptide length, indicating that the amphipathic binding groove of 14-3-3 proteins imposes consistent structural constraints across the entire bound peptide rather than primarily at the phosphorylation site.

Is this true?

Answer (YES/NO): NO